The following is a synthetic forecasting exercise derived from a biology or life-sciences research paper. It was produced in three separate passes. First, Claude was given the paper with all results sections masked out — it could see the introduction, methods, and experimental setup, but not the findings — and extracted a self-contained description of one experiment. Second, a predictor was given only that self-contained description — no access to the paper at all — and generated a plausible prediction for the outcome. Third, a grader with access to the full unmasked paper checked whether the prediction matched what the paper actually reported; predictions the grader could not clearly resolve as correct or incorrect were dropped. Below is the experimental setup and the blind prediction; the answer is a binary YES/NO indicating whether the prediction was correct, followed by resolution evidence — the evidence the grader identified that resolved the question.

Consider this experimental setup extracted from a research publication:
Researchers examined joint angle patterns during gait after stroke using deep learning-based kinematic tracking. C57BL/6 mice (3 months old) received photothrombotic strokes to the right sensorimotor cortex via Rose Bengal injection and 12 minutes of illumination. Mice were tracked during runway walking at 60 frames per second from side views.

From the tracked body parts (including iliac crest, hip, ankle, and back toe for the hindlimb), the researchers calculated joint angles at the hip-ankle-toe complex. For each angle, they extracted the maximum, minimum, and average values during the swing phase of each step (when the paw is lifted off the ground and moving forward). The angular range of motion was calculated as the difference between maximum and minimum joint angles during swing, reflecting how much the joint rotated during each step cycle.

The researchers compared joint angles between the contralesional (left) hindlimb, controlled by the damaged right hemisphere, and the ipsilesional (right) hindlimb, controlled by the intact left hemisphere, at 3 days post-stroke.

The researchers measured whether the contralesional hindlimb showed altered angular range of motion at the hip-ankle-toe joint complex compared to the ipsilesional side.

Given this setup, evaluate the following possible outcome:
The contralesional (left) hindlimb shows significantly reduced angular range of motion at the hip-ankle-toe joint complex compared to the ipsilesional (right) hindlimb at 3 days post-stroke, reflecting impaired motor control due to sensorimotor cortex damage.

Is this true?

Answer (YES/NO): NO